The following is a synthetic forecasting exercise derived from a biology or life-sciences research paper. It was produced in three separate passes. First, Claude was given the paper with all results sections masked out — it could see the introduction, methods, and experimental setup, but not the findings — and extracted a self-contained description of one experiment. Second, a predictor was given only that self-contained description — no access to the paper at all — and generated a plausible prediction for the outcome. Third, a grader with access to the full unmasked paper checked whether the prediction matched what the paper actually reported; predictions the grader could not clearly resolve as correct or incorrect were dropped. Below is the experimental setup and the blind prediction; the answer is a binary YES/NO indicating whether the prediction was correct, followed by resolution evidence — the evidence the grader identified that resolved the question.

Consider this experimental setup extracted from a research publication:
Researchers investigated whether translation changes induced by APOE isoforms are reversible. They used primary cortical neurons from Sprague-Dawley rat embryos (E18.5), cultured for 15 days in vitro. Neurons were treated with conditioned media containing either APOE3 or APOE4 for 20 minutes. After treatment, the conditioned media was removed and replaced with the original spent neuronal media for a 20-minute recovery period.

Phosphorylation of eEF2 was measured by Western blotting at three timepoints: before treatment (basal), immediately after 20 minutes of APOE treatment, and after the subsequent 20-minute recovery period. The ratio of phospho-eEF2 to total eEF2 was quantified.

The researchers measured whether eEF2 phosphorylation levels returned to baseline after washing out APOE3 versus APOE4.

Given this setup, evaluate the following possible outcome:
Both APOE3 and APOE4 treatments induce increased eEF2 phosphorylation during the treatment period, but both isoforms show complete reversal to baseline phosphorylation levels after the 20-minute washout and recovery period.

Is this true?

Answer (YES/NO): NO